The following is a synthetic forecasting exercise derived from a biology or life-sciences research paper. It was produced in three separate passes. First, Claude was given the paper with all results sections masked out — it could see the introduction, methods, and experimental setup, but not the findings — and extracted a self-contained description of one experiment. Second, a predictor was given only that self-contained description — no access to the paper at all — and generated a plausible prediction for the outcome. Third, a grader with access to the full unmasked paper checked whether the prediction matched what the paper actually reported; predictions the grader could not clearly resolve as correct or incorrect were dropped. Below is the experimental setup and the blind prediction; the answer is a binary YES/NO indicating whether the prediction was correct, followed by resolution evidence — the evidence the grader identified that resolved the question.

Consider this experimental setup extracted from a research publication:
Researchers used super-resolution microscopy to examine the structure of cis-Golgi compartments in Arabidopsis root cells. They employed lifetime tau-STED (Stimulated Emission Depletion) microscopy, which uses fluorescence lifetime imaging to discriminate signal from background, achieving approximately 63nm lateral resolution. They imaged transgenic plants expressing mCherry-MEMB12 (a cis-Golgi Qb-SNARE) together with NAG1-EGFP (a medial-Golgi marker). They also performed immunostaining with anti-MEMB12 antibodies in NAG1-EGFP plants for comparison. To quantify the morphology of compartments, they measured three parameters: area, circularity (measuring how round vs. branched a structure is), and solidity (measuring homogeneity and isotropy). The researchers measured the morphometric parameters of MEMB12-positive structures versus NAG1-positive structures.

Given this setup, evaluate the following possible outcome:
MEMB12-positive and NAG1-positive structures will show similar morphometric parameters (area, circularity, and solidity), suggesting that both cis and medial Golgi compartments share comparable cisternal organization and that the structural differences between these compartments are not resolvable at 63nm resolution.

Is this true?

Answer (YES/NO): NO